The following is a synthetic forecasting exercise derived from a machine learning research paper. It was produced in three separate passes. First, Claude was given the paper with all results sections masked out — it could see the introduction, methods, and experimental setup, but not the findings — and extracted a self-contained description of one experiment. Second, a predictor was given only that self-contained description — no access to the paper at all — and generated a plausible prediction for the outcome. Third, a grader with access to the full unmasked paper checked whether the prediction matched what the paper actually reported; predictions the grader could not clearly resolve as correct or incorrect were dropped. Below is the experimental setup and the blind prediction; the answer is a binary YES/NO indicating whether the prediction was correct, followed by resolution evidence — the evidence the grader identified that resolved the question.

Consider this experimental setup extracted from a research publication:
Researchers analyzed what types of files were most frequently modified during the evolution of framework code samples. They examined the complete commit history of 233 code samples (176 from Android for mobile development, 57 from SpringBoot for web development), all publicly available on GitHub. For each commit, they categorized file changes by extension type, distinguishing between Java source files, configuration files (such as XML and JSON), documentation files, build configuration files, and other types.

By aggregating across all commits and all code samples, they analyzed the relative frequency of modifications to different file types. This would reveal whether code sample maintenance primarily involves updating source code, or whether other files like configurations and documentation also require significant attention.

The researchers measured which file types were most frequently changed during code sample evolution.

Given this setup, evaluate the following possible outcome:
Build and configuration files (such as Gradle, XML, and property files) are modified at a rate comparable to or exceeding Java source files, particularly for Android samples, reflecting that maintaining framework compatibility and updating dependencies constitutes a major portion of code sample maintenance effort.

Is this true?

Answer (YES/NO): NO